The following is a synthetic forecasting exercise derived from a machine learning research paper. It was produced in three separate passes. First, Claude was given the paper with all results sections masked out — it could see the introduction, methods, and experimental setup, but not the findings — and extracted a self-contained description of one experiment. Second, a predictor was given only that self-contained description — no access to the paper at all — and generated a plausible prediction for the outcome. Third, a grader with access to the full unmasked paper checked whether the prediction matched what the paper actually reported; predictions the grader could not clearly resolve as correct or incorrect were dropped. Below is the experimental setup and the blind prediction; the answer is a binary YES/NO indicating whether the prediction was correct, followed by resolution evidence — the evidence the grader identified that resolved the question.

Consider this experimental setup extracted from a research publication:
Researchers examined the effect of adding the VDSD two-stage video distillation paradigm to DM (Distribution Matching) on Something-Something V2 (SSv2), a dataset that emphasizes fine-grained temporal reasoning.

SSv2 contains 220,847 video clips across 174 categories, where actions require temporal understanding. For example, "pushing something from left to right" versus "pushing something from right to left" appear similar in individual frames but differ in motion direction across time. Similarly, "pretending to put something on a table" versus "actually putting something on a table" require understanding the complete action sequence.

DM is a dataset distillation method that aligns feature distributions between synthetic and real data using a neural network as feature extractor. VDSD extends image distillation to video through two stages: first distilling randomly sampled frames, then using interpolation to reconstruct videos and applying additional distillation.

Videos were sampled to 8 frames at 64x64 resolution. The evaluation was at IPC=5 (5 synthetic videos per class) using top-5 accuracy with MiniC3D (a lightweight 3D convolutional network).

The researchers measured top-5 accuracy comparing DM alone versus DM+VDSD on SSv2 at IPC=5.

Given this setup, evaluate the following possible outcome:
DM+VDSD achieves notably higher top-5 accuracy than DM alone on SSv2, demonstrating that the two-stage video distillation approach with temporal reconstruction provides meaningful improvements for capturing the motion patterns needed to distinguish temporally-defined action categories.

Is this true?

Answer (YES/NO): NO